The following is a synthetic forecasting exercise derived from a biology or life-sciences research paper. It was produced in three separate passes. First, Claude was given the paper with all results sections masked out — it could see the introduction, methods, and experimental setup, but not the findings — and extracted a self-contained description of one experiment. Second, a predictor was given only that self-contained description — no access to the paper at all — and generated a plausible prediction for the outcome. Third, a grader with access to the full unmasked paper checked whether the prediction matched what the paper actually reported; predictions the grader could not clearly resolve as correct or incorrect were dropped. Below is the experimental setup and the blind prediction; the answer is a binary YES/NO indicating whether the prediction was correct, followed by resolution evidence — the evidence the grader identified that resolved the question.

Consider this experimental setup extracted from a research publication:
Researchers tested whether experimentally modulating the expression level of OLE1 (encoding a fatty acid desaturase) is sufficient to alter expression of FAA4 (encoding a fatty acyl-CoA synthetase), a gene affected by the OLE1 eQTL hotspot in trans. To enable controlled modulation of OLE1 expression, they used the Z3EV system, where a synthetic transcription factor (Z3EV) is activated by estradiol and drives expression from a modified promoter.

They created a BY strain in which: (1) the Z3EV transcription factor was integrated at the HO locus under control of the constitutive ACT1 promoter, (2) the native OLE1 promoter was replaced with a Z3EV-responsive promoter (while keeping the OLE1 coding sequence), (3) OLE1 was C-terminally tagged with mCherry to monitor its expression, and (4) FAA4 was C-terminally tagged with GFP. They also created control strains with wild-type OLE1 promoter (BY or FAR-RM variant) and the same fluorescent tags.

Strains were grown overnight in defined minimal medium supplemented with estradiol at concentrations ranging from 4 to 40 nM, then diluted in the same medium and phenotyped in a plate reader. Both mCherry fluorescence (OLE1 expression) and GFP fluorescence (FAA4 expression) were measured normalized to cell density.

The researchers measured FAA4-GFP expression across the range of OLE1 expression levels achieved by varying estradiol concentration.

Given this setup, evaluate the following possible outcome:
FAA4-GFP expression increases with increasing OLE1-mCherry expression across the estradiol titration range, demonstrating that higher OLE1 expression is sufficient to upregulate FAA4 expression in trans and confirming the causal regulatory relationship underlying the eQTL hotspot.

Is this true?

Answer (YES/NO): NO